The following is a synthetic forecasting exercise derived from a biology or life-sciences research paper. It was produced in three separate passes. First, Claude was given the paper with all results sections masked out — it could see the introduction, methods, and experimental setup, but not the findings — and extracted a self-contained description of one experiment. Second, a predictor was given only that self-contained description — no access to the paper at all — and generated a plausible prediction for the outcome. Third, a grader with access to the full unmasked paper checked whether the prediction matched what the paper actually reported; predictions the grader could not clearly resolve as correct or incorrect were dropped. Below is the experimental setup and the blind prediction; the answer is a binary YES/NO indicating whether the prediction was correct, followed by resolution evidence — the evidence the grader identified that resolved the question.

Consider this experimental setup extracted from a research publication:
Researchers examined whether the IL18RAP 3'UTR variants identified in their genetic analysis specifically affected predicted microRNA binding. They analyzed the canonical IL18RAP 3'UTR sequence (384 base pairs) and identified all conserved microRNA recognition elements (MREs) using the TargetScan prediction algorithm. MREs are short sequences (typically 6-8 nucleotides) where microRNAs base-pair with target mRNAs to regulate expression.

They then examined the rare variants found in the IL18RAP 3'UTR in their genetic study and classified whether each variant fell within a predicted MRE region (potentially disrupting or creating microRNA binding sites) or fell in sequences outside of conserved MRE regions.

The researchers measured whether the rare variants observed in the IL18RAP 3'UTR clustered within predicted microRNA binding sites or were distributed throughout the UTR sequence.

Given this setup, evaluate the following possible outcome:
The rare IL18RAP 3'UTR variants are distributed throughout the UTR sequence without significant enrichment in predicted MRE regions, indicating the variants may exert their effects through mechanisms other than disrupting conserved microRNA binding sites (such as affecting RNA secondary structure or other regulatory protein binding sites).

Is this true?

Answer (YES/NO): NO